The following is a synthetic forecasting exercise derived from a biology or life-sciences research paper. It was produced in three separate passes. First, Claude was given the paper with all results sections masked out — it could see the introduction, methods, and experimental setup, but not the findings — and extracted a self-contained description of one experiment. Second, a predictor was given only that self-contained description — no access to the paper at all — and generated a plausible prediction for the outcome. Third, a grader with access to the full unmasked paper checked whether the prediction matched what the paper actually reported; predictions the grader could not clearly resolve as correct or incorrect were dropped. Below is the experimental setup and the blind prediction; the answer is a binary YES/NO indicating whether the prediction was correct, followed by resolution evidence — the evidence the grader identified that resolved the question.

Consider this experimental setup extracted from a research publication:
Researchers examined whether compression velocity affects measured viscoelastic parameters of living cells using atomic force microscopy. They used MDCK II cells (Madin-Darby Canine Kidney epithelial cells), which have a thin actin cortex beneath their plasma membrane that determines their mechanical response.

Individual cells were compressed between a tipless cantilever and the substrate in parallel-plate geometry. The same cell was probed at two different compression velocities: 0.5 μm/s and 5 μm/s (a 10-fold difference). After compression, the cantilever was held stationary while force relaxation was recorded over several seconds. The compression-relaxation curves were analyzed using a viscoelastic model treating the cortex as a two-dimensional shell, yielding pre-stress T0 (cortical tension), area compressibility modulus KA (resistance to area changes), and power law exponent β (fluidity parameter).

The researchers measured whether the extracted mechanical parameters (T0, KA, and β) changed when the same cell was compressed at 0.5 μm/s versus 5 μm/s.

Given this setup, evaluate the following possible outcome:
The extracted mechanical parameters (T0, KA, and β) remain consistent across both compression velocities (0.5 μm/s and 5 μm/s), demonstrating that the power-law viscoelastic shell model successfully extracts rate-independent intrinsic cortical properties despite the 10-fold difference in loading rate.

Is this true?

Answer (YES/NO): YES